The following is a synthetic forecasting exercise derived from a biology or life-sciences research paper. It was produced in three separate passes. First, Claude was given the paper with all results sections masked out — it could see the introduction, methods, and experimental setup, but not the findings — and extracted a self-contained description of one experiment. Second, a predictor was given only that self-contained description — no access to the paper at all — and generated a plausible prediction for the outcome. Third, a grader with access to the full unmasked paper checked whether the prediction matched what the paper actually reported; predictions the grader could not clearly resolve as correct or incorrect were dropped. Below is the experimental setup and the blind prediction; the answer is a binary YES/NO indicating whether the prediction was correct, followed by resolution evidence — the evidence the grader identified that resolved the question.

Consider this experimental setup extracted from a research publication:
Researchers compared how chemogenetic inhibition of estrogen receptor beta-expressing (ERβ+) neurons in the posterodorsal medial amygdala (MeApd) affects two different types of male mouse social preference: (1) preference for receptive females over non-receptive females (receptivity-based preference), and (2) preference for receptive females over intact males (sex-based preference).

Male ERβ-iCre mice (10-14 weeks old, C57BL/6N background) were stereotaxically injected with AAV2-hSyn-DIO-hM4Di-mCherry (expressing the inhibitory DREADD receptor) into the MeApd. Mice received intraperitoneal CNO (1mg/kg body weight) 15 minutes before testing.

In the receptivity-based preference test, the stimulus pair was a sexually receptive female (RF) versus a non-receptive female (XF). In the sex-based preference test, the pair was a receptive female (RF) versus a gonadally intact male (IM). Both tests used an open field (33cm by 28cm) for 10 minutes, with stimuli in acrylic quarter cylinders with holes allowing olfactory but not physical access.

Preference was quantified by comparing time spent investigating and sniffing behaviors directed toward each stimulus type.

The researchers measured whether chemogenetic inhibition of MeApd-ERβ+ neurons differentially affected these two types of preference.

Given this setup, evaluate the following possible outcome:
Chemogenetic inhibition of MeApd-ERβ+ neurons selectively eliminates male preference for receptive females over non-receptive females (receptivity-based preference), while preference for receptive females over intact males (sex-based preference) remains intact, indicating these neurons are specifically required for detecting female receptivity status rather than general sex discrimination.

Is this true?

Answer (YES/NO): YES